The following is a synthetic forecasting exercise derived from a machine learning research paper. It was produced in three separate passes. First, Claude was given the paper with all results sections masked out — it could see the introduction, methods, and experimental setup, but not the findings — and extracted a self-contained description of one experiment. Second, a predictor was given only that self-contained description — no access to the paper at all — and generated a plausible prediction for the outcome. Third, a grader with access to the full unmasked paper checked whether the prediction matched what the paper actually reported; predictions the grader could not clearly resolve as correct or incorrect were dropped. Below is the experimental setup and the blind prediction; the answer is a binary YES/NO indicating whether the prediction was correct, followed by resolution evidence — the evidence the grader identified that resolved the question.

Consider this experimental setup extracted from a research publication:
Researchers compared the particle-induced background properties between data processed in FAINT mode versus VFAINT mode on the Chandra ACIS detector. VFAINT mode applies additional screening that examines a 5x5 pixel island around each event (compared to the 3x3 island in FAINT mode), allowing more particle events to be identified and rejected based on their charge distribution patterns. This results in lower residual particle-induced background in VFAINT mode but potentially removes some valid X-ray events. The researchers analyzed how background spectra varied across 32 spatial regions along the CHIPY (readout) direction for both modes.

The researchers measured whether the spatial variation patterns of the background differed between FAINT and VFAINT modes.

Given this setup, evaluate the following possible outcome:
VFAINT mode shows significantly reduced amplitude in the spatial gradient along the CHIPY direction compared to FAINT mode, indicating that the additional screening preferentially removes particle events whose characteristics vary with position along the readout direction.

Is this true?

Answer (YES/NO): NO